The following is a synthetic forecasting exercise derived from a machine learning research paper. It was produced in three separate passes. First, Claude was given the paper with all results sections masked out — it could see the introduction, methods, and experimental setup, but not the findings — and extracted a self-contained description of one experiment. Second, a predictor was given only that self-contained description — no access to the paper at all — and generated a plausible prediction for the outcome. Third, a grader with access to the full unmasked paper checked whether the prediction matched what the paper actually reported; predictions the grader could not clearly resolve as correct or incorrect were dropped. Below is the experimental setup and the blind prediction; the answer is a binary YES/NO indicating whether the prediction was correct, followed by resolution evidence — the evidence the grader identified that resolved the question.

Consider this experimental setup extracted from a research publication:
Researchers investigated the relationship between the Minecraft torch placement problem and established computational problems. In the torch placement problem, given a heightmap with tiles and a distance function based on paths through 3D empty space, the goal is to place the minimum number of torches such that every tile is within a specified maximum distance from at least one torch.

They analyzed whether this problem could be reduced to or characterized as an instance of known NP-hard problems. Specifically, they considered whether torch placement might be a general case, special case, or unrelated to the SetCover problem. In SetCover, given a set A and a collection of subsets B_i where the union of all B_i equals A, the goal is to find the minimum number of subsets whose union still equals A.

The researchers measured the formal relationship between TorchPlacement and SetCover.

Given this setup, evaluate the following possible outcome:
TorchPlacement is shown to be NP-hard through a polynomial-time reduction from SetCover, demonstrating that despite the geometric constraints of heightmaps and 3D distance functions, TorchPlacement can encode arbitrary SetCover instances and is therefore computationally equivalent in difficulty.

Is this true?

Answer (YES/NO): NO